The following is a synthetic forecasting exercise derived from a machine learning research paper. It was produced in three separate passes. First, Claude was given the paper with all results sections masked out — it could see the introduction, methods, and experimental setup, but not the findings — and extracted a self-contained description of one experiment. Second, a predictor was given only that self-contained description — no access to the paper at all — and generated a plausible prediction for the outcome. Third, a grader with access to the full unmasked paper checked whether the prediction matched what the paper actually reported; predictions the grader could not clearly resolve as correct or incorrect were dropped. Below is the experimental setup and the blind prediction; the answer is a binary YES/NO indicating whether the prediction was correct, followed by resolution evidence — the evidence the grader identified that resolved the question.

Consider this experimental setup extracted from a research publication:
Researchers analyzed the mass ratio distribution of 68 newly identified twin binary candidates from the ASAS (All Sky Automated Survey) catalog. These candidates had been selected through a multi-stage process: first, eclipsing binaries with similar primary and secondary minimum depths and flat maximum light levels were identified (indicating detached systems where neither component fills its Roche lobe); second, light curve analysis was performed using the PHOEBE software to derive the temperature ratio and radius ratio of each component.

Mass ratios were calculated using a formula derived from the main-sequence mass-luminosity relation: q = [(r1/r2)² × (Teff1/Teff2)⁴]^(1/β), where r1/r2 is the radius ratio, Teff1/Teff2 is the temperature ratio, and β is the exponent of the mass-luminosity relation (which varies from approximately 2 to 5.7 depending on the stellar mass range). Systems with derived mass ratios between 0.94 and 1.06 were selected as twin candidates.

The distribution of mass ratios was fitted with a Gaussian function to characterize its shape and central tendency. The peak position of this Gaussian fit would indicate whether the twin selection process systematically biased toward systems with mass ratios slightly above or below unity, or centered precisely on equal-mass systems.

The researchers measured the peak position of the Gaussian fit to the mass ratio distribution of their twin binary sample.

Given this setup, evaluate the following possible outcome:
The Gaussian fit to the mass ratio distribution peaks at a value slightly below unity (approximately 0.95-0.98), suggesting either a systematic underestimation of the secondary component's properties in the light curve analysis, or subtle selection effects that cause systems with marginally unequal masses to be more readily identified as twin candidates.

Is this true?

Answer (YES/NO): NO